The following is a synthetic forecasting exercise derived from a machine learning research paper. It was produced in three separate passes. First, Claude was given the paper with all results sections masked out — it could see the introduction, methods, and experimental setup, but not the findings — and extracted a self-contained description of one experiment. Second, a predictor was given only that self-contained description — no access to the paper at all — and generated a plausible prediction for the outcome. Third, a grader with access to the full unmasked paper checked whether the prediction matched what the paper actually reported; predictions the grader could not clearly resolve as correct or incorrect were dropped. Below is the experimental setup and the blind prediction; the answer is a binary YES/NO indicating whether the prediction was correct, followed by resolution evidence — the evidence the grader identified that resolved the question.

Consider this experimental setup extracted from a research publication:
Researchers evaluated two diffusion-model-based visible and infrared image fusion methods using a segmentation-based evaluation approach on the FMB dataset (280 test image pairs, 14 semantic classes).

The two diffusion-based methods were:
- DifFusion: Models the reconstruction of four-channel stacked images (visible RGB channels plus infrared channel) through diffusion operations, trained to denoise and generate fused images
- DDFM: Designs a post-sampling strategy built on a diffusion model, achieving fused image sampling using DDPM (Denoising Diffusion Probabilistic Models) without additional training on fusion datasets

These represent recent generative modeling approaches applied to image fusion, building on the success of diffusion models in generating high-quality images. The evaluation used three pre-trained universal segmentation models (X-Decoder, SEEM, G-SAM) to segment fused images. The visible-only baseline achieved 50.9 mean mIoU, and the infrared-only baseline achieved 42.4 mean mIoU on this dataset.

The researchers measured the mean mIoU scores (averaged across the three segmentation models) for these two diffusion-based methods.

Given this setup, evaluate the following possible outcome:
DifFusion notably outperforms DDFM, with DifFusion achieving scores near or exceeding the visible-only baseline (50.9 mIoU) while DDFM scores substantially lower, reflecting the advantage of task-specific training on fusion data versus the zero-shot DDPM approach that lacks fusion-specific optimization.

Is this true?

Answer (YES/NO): YES